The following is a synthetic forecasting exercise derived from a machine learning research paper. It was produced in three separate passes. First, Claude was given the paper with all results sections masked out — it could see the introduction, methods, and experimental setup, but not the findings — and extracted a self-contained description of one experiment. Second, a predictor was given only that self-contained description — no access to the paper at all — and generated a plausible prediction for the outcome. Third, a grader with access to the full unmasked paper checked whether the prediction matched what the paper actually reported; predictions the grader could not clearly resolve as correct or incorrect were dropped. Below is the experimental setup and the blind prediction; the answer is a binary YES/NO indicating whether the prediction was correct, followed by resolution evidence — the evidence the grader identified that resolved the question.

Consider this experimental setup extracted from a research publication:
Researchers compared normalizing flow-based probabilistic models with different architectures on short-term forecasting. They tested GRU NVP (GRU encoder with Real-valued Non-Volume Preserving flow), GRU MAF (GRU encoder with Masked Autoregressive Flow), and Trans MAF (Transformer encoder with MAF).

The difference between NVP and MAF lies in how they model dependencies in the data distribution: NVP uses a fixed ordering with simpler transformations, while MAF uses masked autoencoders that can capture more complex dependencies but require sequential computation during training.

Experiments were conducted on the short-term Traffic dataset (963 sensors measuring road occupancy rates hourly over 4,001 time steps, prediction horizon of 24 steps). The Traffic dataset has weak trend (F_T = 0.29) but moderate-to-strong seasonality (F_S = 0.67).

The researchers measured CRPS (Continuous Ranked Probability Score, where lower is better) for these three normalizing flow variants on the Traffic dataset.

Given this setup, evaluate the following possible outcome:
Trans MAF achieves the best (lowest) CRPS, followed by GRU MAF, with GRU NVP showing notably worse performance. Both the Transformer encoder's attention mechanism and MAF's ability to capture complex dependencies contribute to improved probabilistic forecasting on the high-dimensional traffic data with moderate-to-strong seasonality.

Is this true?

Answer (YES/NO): YES